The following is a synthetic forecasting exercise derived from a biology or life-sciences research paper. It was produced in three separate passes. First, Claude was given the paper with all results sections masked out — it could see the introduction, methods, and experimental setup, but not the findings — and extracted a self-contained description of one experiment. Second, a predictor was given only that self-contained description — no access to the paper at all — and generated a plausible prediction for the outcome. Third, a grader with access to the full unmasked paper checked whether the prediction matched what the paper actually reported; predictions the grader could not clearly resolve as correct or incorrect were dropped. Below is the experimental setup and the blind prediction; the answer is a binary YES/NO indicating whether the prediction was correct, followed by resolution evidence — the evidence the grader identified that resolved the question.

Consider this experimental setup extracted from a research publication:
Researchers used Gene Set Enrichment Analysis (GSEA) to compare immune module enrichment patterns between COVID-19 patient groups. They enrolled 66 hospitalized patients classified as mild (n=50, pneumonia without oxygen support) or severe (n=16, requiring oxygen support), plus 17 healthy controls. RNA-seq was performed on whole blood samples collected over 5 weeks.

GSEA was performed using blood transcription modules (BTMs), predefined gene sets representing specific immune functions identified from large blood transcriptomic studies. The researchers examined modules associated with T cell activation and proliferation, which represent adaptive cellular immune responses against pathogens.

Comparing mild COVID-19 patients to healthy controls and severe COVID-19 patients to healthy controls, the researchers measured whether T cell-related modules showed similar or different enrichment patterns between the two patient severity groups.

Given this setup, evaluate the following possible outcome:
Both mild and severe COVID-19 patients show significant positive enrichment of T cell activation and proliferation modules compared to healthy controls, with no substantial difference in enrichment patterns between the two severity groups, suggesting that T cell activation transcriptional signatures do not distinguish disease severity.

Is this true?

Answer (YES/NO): NO